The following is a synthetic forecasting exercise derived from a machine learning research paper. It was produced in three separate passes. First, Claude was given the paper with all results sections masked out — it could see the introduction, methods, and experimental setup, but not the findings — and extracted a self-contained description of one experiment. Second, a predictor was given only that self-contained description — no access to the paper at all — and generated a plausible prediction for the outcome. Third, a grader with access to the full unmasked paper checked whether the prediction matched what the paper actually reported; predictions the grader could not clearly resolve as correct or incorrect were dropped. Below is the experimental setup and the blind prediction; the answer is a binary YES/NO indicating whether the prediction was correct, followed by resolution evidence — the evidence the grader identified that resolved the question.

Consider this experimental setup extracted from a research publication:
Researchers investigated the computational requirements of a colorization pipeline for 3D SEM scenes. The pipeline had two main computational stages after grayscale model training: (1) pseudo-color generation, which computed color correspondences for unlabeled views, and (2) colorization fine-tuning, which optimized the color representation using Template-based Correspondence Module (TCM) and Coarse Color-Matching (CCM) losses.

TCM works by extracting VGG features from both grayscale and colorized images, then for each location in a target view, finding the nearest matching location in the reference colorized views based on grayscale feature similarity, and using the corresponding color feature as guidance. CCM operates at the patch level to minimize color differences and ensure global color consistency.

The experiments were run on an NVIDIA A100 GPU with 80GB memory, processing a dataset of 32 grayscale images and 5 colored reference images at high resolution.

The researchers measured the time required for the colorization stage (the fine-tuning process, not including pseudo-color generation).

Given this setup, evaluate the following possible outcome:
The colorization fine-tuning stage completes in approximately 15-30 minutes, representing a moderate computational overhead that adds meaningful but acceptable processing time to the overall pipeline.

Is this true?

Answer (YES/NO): NO